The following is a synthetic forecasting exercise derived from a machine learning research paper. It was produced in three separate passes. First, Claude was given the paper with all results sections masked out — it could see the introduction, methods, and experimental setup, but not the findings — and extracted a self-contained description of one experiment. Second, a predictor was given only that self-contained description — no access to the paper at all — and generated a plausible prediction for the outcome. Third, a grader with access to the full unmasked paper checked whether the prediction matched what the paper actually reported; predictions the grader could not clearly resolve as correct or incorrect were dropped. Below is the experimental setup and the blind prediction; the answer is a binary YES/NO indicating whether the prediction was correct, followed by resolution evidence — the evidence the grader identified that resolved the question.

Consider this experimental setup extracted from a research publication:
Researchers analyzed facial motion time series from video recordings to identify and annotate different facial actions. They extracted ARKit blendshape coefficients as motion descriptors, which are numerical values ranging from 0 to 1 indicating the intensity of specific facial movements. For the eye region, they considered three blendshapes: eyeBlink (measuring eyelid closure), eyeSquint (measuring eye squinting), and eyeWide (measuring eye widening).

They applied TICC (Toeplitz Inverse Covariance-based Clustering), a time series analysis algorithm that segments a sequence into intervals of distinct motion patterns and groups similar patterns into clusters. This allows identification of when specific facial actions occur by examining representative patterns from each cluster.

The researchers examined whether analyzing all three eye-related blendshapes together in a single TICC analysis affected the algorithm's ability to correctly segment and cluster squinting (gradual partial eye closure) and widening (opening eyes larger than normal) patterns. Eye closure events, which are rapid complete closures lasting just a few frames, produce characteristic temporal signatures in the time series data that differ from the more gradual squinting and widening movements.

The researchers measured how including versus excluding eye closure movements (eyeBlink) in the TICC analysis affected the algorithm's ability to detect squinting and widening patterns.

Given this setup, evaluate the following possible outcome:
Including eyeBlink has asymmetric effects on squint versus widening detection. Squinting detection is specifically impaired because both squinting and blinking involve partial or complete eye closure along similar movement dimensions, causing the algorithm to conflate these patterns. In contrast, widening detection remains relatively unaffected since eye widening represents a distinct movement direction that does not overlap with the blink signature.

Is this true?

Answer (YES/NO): NO